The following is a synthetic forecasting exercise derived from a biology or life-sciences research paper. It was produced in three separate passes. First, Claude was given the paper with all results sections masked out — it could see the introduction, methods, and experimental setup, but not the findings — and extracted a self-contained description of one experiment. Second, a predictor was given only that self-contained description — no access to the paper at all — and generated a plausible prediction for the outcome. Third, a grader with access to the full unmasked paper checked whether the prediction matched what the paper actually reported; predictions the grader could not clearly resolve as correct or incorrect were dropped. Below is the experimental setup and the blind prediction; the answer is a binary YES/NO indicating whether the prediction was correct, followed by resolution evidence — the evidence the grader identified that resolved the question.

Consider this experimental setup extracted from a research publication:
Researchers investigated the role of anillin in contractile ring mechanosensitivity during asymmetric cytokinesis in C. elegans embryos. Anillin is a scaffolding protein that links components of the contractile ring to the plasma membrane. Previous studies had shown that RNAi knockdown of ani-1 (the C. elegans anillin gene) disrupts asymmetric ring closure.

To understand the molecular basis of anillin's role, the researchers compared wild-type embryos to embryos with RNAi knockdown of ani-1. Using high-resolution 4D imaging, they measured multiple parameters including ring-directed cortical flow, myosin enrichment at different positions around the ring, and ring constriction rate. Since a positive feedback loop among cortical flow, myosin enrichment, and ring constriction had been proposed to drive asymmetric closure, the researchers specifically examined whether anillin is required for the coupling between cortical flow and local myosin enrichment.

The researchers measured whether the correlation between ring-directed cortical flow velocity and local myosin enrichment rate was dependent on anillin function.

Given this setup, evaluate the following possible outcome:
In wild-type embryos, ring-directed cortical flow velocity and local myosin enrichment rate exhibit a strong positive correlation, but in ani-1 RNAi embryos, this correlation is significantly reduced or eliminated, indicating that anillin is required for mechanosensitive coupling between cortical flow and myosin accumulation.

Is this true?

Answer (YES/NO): YES